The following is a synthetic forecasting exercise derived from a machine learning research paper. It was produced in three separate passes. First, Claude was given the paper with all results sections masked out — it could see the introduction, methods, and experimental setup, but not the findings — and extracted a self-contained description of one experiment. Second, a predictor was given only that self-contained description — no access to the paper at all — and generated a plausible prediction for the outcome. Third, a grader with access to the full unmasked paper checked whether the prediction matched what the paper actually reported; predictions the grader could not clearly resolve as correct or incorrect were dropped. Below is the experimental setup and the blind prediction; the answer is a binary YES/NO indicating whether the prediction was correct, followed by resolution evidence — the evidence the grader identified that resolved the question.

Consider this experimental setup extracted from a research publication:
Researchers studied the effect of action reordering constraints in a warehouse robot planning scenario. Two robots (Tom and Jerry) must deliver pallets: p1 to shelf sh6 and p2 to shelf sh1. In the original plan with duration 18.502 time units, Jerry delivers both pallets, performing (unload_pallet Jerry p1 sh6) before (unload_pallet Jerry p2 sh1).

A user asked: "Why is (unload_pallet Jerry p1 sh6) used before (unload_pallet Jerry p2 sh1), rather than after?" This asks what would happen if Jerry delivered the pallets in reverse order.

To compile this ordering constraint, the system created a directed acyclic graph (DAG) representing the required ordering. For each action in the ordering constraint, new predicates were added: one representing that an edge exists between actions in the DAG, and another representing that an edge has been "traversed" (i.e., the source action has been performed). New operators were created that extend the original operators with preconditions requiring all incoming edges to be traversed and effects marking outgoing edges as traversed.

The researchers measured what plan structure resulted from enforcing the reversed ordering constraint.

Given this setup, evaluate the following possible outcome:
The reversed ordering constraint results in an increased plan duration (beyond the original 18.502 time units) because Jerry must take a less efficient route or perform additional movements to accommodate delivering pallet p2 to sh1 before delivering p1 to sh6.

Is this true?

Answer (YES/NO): NO